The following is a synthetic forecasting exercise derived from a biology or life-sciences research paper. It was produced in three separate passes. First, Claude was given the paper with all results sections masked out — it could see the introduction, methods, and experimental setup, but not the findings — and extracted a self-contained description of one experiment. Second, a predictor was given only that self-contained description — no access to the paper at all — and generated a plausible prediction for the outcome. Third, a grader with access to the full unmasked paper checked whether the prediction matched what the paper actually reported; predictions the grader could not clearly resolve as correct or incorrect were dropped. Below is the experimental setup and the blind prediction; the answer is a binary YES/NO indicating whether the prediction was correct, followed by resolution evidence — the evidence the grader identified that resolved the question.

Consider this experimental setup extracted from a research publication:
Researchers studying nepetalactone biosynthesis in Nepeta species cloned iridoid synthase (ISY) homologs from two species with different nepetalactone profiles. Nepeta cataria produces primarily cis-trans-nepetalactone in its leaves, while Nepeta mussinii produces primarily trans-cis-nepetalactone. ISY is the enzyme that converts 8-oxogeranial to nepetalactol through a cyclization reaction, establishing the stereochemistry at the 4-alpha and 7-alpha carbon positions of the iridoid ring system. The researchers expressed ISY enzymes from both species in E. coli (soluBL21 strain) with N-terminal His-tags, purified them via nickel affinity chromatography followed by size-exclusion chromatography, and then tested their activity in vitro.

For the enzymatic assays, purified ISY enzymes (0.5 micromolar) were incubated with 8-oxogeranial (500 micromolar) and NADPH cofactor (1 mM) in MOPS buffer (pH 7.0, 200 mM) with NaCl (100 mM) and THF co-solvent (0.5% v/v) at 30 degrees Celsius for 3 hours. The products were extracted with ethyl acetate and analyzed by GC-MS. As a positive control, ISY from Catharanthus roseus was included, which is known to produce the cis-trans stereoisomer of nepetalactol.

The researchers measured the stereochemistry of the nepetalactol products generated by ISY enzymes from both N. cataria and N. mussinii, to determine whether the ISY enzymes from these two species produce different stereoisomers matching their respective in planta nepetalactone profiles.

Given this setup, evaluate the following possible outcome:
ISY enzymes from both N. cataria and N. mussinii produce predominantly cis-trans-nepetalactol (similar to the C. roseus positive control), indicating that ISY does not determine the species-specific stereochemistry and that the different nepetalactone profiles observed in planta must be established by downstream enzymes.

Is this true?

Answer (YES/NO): YES